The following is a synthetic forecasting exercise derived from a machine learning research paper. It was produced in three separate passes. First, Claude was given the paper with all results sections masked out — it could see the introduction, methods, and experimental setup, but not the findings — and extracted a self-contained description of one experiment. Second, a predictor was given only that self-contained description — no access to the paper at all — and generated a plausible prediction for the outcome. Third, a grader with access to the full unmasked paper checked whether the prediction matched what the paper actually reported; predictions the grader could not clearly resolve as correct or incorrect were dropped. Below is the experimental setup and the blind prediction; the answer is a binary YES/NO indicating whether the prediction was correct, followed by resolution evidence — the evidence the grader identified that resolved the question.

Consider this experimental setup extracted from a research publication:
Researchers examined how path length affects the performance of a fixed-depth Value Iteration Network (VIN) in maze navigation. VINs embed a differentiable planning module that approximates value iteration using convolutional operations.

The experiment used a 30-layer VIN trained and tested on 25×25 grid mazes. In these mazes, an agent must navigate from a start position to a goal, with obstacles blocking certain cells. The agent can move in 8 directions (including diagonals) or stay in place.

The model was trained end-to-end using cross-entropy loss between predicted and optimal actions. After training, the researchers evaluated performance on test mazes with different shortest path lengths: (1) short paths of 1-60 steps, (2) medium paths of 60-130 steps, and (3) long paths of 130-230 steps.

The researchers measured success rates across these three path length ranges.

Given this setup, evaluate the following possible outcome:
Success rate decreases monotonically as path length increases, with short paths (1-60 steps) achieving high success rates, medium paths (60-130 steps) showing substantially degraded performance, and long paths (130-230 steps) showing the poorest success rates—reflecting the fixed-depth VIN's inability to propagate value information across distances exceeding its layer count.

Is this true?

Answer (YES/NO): YES